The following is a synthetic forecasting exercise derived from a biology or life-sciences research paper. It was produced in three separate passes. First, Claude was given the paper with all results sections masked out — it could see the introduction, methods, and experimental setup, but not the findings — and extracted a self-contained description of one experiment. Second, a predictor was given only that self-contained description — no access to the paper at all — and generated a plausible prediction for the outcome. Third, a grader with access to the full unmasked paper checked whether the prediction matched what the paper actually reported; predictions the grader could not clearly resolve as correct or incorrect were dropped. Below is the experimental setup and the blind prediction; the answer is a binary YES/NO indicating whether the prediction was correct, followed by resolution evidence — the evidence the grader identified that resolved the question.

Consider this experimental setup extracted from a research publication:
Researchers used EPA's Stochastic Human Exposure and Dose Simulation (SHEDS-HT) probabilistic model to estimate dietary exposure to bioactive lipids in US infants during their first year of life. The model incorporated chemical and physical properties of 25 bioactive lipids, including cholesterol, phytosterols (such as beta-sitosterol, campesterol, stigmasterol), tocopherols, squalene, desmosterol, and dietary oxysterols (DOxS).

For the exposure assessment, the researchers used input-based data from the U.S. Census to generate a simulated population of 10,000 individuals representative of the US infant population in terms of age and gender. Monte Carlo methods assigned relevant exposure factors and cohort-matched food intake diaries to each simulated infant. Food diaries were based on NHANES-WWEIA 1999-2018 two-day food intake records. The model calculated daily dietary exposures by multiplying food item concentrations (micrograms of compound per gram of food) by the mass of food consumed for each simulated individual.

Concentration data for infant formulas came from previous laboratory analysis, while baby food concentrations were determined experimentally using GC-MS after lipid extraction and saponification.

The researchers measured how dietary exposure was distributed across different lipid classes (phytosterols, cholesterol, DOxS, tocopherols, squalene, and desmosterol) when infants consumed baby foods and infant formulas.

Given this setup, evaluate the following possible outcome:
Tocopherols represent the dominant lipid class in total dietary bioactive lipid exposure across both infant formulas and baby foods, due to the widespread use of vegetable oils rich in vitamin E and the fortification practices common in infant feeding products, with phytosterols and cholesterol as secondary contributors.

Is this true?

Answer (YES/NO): NO